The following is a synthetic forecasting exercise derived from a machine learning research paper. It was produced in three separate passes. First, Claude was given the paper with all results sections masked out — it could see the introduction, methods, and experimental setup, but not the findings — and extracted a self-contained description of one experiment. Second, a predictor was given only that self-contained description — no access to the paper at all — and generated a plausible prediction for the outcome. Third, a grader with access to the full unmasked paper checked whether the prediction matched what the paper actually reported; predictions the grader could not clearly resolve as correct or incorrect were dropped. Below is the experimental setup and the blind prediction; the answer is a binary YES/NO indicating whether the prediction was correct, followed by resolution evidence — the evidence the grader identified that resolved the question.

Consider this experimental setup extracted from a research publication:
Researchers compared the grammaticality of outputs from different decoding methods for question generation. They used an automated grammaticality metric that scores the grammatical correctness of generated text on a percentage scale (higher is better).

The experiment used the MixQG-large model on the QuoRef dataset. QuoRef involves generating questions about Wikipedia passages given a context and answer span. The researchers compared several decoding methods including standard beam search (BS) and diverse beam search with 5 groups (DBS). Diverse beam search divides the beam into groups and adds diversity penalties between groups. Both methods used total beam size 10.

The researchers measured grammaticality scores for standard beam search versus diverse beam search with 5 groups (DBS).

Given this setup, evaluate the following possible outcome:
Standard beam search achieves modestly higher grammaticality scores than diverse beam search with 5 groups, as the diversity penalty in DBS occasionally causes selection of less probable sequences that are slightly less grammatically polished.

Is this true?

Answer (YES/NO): YES